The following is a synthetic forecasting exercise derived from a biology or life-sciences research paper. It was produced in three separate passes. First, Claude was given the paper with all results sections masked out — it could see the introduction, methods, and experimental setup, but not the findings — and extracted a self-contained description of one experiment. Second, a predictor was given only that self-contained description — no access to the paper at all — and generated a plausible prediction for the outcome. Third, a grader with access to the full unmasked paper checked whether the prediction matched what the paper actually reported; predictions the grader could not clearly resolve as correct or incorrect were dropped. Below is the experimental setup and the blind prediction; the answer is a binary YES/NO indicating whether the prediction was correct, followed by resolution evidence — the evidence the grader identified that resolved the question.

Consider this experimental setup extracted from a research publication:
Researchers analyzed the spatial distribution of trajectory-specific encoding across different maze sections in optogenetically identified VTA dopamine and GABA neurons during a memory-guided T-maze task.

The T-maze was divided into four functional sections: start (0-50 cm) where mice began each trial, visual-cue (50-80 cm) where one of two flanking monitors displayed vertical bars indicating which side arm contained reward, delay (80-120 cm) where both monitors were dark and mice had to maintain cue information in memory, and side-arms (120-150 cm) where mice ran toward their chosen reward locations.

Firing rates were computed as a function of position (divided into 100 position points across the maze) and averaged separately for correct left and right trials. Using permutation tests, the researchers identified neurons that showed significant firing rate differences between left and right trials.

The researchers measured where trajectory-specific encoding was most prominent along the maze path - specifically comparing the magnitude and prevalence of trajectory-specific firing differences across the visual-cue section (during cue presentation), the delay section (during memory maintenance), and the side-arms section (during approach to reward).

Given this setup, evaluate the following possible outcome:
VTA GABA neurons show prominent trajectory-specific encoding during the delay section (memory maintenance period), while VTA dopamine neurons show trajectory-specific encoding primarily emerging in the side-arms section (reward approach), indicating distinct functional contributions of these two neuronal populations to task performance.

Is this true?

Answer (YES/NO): NO